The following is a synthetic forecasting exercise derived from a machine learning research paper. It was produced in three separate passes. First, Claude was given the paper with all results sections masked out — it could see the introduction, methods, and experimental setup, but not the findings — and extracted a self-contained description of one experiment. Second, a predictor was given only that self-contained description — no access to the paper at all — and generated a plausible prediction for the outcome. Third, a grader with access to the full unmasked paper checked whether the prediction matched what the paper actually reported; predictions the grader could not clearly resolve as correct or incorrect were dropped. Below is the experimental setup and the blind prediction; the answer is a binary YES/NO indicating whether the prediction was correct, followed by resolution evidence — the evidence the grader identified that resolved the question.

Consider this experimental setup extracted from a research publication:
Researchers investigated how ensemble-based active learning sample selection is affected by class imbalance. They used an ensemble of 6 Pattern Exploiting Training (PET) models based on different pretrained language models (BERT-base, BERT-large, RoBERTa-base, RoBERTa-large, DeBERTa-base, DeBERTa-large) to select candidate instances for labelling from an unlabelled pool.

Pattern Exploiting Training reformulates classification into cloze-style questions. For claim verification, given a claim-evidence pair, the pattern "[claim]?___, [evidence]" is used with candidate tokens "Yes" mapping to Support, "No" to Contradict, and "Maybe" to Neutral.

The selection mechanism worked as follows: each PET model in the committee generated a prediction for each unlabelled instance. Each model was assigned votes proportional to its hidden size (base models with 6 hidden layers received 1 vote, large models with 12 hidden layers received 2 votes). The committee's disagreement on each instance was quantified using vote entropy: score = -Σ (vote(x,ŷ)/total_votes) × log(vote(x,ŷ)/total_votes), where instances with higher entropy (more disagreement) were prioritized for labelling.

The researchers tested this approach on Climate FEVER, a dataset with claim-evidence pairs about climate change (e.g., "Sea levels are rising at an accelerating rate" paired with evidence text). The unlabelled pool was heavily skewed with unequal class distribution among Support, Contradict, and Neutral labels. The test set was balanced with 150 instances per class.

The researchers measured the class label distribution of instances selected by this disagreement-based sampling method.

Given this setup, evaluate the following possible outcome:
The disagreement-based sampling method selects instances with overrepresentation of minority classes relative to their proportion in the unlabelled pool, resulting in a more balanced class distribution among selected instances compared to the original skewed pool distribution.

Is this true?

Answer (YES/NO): YES